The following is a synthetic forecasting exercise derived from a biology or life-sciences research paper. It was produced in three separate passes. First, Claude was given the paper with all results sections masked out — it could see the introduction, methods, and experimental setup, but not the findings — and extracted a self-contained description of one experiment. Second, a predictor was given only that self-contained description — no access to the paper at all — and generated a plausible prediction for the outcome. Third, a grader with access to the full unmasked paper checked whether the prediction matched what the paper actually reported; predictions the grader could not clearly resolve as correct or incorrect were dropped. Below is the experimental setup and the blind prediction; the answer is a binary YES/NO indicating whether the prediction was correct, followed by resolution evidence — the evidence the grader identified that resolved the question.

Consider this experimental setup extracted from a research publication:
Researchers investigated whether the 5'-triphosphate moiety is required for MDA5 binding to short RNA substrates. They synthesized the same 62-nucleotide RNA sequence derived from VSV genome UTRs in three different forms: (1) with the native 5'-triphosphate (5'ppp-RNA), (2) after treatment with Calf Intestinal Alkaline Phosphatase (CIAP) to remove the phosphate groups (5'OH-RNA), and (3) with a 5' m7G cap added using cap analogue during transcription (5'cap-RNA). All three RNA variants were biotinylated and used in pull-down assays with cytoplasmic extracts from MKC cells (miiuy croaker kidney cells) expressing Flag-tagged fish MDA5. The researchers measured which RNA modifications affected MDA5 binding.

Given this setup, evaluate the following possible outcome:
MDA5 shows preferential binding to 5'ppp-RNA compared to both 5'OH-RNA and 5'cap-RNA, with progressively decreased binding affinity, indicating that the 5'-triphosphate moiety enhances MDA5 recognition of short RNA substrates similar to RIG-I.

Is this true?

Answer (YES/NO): NO